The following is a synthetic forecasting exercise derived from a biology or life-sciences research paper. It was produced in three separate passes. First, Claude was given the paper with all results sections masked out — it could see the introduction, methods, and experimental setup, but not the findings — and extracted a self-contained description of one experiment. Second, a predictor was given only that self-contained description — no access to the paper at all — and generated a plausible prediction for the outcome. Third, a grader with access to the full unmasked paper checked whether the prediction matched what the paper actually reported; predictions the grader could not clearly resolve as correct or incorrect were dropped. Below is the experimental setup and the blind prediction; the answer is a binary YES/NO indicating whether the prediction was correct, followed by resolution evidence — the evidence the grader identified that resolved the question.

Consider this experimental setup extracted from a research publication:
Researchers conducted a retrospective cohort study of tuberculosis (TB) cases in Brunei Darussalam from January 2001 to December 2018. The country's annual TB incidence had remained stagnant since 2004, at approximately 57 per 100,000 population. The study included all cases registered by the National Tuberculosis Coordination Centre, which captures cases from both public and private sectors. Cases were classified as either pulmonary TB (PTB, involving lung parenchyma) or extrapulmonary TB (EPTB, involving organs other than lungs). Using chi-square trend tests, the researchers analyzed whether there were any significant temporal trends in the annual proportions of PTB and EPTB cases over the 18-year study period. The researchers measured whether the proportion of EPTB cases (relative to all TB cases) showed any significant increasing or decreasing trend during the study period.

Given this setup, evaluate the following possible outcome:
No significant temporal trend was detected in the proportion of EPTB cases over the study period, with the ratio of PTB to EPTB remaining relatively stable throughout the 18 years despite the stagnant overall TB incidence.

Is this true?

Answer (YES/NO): YES